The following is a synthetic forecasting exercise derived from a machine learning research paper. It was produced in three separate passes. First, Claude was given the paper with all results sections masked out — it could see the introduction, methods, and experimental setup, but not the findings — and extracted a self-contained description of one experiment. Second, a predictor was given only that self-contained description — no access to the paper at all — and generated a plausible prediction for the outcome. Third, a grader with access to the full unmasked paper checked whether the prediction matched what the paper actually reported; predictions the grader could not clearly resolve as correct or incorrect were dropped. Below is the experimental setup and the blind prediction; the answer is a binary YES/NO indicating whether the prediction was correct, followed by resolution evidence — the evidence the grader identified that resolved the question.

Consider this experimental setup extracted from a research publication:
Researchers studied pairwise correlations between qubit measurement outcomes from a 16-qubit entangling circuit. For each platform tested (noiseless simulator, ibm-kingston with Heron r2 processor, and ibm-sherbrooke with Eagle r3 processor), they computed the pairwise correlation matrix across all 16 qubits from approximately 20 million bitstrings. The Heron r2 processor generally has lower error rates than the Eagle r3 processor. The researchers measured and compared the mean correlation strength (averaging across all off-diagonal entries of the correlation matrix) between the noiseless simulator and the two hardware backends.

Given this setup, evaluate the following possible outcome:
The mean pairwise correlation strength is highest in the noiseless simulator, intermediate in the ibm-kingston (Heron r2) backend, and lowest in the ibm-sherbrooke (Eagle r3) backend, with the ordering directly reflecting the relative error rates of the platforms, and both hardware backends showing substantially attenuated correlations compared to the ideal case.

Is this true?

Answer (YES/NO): YES